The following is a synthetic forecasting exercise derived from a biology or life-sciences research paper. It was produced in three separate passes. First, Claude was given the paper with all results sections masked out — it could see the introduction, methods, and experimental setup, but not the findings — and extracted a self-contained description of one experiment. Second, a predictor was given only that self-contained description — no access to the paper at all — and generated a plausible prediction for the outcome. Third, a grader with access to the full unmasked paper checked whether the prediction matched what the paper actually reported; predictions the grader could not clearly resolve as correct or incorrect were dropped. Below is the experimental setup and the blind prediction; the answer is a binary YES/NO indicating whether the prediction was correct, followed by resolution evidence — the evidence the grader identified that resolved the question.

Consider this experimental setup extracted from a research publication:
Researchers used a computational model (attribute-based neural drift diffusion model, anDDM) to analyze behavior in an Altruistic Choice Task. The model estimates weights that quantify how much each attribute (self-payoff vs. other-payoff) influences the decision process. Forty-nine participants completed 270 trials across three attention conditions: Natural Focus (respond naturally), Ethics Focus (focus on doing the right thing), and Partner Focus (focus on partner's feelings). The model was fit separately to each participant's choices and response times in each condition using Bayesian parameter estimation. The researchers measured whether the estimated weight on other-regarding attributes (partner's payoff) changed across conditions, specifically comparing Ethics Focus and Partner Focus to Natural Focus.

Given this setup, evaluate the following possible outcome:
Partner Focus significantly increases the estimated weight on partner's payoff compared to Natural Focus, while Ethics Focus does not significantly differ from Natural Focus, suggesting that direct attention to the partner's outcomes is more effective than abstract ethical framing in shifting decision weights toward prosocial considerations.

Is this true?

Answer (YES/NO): NO